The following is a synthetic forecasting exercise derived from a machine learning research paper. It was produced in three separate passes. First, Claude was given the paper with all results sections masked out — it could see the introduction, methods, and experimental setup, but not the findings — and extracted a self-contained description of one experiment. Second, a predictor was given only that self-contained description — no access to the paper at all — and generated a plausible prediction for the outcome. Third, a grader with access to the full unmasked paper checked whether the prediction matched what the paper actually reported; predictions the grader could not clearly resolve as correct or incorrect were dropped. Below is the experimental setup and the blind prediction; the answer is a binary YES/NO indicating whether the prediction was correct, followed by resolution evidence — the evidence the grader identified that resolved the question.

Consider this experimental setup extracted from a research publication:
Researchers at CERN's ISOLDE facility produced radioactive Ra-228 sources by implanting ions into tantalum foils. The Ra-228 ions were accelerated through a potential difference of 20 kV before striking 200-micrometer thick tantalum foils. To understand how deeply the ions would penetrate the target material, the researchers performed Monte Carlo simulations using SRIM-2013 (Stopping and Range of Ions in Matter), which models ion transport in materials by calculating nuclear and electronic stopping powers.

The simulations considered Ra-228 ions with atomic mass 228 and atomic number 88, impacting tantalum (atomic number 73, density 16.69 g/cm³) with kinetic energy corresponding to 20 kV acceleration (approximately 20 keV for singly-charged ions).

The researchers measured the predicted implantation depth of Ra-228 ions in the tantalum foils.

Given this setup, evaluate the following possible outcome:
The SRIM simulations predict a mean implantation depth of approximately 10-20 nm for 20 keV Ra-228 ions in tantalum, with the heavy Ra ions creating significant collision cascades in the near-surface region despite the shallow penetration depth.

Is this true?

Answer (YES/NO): NO